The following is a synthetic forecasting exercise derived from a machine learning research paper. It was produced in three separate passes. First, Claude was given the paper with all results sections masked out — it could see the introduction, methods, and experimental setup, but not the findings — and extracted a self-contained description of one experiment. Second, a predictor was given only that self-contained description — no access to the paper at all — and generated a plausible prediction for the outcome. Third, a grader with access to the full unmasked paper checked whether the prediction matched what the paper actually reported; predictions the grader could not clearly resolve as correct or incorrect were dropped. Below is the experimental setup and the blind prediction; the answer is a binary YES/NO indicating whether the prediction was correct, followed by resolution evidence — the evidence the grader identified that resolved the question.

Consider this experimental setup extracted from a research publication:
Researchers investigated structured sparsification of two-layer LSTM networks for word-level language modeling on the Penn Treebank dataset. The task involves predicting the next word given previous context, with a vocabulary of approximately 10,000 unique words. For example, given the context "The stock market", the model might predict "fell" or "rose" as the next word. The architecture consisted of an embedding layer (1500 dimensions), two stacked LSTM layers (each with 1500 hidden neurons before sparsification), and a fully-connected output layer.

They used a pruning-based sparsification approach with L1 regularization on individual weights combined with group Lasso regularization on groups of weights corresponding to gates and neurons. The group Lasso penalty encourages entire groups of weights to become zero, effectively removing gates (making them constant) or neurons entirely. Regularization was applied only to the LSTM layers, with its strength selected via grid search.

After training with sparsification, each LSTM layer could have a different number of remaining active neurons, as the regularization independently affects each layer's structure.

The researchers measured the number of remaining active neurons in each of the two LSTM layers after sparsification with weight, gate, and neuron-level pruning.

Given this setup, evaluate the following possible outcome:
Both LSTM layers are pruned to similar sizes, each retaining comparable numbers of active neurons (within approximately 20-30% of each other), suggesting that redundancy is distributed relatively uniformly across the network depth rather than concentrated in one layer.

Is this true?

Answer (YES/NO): NO